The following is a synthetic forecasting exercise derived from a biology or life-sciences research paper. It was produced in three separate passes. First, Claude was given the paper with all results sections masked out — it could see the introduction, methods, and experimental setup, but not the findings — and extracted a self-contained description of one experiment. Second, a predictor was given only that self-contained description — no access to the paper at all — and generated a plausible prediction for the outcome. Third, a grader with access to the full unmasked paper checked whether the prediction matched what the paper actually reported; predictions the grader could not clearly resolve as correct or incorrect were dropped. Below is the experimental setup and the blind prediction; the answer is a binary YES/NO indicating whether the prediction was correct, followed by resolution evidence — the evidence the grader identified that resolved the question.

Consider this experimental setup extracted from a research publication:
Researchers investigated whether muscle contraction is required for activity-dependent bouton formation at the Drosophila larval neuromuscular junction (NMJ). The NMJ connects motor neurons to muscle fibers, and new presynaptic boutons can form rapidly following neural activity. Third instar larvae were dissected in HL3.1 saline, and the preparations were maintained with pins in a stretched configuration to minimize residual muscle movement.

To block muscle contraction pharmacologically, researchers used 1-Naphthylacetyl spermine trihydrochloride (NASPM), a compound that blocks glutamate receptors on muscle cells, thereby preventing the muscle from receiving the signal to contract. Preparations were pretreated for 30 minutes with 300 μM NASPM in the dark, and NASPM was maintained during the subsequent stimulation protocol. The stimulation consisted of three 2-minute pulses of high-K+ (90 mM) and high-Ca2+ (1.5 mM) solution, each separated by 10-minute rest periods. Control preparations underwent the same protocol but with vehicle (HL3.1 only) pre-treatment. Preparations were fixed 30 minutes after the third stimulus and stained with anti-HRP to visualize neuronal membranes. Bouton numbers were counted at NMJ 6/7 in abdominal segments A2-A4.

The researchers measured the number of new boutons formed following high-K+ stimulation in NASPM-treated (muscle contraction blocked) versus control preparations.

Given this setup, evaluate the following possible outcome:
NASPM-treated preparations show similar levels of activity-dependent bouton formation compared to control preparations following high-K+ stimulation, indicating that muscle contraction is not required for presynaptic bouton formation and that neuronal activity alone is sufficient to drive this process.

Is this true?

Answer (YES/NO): NO